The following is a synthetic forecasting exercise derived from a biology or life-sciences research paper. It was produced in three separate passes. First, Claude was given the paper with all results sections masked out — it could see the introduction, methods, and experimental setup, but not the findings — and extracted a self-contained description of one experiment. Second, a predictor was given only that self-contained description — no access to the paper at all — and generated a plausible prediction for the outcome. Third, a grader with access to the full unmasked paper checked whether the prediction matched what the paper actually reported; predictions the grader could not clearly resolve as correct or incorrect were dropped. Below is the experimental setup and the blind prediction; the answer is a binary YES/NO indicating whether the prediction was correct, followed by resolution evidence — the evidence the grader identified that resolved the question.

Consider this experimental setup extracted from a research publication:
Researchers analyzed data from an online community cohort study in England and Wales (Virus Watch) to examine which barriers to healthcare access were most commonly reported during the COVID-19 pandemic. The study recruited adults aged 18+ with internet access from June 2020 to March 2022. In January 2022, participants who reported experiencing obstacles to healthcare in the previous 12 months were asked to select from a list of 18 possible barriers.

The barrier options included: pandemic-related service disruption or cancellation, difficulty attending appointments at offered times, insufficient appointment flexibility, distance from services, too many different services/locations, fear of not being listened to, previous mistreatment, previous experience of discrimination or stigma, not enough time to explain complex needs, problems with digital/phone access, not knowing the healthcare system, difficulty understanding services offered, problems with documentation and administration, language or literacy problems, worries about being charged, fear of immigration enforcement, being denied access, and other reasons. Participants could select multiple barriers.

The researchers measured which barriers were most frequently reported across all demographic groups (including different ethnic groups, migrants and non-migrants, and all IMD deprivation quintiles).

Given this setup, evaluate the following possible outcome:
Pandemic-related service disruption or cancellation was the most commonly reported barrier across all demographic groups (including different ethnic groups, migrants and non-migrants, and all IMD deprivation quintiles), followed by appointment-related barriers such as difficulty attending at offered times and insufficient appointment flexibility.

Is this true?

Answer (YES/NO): NO